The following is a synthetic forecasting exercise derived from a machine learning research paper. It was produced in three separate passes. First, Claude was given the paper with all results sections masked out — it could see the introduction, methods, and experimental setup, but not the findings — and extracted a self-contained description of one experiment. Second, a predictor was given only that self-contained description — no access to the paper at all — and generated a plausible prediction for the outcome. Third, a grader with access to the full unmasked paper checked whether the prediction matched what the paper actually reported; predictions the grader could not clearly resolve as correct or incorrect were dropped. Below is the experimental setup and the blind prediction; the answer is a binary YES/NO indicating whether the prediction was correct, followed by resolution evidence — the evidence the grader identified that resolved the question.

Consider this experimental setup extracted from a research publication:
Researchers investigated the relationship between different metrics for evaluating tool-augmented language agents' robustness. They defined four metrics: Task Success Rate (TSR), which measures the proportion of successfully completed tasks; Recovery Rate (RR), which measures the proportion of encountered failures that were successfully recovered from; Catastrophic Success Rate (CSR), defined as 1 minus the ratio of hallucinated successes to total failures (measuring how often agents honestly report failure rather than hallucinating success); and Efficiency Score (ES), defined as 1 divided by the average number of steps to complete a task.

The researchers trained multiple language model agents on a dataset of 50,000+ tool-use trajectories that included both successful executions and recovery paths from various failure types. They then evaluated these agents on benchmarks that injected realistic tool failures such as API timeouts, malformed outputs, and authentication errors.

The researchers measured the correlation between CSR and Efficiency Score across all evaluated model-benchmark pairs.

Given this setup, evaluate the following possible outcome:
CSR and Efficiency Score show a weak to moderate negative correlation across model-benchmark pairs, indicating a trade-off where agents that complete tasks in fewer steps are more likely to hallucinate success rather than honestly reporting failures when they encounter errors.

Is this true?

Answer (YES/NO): NO